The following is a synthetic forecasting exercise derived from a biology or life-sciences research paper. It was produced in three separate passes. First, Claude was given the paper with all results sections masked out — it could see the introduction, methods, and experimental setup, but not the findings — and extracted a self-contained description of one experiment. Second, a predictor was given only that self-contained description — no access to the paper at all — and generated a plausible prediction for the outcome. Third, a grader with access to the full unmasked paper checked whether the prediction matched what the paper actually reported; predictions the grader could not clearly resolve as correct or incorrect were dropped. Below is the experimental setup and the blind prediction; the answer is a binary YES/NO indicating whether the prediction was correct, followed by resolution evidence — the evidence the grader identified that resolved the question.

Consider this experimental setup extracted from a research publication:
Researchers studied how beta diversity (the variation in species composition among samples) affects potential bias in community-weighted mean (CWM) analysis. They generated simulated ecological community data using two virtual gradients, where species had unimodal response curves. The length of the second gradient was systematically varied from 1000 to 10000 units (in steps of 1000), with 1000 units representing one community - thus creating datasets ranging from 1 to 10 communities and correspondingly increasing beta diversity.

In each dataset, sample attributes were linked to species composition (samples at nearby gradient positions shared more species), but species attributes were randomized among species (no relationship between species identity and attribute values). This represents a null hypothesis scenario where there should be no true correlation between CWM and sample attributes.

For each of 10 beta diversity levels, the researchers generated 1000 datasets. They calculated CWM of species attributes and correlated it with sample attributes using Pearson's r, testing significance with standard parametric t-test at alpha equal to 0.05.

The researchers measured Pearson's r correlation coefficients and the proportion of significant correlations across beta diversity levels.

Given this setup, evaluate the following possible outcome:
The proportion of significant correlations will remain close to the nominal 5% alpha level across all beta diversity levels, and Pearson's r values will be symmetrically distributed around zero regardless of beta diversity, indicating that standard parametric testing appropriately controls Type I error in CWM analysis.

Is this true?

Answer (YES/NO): NO